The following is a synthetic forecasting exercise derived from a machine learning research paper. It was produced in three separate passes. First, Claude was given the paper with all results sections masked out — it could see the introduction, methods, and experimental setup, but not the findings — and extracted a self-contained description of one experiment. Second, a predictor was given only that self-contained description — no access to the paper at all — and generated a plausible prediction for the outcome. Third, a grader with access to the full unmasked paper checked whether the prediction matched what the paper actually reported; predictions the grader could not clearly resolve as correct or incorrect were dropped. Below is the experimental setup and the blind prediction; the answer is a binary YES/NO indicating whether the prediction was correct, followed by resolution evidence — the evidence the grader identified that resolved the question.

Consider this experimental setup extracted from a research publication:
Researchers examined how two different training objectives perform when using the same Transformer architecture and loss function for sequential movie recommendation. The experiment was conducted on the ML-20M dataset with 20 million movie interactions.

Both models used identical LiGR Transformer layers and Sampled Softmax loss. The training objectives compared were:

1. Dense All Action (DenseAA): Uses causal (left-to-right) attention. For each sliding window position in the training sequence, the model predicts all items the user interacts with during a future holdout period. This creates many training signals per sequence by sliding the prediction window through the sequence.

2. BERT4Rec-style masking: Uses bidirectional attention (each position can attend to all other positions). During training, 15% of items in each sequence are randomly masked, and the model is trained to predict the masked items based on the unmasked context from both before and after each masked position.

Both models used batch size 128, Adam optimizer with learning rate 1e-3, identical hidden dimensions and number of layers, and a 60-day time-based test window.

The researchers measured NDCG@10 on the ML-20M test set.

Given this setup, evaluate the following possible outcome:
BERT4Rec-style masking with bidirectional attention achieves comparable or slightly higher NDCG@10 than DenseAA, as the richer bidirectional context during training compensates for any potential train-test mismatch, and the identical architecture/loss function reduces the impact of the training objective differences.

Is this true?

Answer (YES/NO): NO